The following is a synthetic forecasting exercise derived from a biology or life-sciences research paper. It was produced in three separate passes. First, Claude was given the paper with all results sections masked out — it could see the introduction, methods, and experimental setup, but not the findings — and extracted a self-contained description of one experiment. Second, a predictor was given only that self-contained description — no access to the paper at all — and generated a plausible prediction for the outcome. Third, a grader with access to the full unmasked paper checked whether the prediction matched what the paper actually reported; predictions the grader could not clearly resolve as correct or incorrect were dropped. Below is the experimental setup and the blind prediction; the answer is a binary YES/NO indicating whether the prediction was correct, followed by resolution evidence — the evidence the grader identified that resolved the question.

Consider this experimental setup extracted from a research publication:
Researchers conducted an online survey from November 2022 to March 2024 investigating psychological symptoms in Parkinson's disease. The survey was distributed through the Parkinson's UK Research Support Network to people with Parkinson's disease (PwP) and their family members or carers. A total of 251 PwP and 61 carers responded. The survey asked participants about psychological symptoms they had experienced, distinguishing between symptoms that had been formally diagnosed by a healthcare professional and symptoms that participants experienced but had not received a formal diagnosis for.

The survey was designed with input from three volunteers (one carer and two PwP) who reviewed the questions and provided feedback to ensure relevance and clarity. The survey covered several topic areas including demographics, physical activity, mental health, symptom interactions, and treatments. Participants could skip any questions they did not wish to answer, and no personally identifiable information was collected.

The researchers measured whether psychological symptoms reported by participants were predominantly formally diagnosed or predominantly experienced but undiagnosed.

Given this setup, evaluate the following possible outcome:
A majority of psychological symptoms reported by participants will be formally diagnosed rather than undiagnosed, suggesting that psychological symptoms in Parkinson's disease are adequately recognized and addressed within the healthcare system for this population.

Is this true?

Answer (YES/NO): NO